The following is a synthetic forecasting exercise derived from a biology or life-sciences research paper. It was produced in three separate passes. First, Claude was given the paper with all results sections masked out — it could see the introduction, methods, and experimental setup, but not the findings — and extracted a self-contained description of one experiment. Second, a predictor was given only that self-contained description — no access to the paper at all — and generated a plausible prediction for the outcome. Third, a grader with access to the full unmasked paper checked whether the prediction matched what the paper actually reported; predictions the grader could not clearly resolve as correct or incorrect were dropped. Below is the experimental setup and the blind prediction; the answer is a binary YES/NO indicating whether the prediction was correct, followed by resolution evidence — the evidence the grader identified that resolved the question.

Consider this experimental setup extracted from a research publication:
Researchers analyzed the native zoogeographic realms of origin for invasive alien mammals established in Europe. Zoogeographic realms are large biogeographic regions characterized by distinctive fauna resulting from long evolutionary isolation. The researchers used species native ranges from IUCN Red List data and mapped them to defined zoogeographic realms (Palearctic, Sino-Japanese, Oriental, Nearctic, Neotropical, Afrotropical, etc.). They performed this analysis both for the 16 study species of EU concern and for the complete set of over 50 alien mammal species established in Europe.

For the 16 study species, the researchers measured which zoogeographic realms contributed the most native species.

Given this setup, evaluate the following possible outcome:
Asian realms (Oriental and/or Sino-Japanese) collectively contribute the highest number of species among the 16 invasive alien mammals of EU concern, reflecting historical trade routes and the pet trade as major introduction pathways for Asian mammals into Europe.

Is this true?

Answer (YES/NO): NO